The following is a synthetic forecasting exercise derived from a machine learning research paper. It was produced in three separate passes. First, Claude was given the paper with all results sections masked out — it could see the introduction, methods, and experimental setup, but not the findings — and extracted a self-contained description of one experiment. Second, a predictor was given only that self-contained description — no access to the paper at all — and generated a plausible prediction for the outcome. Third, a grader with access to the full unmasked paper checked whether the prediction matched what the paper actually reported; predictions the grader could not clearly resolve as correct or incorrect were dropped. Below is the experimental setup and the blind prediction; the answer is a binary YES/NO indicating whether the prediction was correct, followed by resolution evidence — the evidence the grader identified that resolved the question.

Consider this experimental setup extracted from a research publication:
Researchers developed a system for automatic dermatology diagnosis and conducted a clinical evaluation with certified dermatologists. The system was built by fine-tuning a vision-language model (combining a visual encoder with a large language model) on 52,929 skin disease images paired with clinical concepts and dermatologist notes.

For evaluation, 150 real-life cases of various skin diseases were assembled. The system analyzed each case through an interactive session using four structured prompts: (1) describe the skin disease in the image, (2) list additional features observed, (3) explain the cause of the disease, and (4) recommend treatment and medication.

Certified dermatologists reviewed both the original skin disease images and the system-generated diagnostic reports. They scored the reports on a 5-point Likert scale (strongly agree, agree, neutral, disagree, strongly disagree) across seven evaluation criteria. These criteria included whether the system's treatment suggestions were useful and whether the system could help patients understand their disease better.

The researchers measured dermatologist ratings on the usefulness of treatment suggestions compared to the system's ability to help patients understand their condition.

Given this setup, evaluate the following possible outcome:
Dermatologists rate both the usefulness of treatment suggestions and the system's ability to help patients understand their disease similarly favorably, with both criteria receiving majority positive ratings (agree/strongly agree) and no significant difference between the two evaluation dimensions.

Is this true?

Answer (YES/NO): YES